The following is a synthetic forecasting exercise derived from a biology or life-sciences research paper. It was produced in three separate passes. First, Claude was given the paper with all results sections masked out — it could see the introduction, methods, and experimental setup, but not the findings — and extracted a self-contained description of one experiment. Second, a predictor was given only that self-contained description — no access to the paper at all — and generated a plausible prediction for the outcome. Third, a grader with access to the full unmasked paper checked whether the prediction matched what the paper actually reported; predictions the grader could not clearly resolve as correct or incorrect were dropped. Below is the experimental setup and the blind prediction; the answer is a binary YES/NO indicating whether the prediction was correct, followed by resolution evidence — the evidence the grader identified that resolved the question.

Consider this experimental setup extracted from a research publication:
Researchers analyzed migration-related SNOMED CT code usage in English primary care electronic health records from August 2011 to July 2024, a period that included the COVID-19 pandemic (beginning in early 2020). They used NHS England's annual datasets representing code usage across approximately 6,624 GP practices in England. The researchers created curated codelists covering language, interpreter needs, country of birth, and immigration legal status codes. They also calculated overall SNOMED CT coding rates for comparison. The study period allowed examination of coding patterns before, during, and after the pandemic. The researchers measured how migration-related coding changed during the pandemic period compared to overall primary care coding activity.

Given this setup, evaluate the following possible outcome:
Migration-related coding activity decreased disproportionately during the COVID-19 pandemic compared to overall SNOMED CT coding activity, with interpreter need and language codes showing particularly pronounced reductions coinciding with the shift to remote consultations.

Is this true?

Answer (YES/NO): NO